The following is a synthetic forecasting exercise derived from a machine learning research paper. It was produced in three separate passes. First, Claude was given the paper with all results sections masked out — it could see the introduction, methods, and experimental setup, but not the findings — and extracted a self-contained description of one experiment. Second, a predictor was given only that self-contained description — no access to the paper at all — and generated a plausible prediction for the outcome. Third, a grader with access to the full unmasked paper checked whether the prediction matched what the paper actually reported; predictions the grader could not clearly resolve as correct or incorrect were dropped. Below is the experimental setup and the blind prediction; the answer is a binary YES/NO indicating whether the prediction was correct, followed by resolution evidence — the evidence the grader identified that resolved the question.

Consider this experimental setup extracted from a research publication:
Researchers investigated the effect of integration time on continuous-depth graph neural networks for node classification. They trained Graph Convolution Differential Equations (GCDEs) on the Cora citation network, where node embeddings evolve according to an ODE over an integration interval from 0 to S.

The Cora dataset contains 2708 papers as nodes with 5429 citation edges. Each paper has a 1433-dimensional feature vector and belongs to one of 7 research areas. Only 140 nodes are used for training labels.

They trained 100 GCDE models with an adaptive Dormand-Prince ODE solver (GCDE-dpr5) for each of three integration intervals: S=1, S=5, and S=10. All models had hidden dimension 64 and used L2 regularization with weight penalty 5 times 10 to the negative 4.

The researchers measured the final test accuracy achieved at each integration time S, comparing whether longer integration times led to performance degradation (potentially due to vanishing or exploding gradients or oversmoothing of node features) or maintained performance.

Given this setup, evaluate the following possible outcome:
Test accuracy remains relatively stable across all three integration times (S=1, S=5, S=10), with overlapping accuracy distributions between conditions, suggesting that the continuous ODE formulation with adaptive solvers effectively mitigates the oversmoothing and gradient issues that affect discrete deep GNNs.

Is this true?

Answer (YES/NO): YES